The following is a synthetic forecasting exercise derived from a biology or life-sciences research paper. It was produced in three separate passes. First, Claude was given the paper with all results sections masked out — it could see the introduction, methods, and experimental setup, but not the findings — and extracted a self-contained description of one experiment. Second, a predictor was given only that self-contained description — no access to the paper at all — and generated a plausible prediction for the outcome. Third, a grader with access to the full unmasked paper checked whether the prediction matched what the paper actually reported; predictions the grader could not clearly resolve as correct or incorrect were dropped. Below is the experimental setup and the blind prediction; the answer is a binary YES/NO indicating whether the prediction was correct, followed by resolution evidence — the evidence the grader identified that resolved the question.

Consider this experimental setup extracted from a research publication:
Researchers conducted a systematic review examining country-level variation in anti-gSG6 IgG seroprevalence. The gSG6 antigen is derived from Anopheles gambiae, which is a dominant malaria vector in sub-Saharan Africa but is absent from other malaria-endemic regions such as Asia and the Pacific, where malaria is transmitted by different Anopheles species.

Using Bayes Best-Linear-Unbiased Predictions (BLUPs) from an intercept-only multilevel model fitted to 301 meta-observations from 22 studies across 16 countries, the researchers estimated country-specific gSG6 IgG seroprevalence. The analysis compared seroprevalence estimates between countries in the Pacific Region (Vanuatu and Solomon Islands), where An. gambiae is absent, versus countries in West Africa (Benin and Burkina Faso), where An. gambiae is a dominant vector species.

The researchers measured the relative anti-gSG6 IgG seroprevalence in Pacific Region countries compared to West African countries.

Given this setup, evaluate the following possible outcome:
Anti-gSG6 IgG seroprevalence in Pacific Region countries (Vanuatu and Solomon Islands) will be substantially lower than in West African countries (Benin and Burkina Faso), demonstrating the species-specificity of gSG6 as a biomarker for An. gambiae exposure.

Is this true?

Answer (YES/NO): YES